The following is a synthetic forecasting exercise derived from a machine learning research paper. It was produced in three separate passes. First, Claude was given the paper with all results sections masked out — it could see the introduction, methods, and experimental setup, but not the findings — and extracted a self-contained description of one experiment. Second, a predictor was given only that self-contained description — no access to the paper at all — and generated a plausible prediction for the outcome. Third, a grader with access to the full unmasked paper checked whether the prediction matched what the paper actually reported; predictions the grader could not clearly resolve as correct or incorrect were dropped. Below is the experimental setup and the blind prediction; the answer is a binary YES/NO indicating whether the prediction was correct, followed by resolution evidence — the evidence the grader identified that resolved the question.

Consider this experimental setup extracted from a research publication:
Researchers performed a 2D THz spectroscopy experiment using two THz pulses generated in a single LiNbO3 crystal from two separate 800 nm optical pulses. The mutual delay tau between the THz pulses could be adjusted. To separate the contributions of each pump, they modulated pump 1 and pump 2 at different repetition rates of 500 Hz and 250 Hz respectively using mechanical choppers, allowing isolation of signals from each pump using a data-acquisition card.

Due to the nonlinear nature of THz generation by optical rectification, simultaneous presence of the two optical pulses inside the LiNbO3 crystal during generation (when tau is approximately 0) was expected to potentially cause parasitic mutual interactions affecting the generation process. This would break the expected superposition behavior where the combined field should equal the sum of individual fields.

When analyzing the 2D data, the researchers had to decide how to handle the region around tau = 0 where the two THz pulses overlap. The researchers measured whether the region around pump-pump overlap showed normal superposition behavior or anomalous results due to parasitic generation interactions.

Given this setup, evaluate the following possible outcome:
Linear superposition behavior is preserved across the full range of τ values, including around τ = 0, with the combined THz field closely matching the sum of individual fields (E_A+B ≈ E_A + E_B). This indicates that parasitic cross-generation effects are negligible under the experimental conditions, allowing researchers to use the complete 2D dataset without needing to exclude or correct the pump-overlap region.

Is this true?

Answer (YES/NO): NO